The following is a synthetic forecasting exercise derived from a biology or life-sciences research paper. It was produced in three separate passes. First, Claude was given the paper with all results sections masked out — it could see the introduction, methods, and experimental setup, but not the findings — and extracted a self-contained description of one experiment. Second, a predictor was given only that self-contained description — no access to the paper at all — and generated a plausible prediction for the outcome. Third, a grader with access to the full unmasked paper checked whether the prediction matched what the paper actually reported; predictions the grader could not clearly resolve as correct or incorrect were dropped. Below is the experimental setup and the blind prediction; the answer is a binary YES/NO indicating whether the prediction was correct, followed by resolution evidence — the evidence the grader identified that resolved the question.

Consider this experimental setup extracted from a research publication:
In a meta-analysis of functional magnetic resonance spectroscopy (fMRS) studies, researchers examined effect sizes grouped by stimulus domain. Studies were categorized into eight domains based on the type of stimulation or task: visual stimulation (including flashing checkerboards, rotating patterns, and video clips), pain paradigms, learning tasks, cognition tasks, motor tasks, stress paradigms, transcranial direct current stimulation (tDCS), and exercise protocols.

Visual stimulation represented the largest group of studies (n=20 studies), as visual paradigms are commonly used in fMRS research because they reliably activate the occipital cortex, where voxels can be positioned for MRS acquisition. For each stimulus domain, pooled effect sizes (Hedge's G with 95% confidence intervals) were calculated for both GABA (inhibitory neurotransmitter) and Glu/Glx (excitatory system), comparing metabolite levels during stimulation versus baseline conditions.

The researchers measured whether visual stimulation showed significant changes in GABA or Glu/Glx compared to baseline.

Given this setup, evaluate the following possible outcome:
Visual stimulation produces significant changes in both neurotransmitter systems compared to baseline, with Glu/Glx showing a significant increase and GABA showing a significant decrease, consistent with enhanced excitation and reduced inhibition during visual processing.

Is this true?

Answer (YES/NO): NO